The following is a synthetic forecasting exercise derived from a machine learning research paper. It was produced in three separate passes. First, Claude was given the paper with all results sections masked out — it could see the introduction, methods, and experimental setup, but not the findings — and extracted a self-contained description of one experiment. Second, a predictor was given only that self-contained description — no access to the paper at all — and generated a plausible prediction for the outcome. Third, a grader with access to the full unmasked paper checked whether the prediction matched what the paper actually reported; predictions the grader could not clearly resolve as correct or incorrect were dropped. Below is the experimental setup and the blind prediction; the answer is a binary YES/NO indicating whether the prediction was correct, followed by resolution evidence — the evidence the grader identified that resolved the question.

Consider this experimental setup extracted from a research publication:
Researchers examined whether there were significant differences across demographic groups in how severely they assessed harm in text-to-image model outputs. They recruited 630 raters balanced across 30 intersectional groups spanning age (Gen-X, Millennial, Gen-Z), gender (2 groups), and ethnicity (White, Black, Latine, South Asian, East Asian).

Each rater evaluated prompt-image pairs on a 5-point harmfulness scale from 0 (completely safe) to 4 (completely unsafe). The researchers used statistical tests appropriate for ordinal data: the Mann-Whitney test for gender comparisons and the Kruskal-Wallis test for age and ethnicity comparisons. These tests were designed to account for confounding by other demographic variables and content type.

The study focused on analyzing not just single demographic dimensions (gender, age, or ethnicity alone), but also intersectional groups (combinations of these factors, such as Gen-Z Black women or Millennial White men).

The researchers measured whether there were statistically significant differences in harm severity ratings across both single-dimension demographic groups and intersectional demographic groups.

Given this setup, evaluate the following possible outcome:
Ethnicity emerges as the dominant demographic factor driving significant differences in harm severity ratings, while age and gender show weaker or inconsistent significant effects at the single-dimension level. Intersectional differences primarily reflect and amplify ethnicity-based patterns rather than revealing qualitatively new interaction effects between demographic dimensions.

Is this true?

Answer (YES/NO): NO